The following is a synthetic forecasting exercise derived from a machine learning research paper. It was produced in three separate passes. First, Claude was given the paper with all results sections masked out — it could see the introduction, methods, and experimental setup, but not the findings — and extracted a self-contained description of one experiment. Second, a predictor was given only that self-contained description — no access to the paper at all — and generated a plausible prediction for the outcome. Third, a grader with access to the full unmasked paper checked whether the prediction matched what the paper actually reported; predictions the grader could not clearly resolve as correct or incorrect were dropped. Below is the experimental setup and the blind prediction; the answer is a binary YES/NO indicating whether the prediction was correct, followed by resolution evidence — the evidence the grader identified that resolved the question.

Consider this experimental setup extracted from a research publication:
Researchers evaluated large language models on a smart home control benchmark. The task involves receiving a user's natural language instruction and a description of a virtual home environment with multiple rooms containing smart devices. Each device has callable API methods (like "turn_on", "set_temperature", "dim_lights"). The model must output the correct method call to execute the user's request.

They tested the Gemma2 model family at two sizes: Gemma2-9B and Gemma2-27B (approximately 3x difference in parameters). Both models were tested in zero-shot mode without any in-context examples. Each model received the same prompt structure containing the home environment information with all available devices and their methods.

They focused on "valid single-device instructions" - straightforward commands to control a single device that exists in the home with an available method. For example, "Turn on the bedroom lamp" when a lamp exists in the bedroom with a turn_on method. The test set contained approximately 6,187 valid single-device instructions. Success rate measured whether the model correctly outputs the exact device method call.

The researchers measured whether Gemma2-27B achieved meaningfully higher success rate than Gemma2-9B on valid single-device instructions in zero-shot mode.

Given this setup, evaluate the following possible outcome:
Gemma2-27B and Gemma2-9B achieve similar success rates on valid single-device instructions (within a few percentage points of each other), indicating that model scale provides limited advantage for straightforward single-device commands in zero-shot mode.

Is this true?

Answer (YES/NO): YES